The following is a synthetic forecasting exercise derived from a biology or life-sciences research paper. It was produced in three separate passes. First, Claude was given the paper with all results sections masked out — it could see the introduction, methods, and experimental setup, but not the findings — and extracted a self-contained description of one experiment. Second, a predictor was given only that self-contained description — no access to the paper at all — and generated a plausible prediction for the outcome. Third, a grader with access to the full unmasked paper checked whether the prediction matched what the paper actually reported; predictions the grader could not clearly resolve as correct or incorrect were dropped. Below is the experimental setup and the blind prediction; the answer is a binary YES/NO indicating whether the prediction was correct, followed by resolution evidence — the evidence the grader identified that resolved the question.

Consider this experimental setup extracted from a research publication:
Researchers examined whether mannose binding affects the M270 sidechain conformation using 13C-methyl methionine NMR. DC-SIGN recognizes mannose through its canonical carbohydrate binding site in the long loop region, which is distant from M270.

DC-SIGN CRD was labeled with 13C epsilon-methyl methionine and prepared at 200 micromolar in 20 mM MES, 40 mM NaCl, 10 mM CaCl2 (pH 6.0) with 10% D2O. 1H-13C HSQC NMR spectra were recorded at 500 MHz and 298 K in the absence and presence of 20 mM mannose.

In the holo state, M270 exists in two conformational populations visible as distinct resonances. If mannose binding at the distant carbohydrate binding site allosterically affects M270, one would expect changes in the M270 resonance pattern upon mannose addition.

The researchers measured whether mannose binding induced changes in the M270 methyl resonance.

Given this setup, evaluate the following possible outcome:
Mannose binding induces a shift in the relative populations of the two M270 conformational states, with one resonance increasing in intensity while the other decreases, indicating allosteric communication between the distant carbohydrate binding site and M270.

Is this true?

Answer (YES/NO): NO